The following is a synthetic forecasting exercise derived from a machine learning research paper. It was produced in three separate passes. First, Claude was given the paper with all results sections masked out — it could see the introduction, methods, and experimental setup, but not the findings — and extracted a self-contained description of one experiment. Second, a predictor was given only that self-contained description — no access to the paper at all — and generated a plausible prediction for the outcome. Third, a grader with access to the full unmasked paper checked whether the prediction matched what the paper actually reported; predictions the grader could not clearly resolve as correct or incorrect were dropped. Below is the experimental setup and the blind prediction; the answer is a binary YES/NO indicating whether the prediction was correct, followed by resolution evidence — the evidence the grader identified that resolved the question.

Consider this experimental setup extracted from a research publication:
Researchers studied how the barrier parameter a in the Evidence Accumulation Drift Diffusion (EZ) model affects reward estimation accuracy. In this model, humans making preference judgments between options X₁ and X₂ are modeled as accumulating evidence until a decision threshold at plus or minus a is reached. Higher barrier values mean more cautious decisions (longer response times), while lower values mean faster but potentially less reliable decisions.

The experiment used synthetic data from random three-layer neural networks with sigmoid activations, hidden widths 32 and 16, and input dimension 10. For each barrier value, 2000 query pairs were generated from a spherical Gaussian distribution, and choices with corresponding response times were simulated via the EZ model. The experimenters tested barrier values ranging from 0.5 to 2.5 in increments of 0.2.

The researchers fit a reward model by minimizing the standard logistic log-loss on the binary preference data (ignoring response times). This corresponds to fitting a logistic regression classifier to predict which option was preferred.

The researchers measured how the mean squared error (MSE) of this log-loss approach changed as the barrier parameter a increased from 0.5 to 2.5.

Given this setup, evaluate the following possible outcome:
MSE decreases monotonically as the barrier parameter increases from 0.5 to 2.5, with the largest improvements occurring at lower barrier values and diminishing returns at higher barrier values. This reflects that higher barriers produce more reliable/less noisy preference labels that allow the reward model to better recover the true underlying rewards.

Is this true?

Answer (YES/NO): NO